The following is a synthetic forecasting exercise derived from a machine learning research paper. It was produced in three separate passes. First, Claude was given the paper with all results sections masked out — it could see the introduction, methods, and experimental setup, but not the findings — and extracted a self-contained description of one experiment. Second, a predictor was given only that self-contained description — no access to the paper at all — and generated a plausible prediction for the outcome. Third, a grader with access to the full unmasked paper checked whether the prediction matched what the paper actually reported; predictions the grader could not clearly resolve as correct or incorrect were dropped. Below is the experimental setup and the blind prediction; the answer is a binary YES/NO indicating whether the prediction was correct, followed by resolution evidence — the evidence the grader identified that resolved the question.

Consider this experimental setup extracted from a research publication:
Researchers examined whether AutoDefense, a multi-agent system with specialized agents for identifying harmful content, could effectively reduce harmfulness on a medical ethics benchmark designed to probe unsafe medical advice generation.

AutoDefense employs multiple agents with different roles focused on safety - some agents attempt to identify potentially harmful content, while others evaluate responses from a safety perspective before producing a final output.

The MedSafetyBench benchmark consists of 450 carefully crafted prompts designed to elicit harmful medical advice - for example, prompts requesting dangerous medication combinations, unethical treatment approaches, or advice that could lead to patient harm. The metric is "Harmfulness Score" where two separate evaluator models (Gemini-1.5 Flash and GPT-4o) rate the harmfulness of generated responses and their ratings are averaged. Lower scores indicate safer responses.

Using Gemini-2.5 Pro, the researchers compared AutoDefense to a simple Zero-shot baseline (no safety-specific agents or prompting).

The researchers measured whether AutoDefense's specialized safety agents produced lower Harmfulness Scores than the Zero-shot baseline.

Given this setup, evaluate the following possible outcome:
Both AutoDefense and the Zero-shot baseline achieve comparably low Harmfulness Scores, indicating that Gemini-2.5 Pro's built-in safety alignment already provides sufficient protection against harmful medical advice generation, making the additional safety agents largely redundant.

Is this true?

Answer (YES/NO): NO